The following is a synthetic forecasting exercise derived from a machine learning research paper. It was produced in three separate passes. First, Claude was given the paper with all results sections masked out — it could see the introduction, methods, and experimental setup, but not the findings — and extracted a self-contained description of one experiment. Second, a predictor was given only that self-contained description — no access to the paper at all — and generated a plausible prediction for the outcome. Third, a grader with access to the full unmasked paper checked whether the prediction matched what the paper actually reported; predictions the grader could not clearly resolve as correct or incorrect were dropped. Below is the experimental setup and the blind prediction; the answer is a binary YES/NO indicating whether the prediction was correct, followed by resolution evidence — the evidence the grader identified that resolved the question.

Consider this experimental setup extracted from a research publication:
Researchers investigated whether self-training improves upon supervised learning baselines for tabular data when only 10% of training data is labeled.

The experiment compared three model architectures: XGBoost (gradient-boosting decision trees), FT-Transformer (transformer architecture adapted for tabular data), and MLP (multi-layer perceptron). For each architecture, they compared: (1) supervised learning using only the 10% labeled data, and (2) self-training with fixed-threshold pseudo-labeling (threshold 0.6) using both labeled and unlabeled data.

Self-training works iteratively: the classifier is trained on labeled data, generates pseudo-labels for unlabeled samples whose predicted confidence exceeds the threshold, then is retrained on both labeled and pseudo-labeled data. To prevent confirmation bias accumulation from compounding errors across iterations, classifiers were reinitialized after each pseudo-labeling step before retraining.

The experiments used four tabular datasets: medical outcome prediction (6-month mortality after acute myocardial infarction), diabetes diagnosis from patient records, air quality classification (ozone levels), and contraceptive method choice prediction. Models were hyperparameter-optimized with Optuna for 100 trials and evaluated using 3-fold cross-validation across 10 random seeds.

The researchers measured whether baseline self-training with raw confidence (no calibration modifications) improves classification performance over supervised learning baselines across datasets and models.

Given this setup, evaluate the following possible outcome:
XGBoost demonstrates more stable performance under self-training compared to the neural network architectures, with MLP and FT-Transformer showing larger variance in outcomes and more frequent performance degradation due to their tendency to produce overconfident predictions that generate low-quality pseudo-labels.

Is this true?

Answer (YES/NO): NO